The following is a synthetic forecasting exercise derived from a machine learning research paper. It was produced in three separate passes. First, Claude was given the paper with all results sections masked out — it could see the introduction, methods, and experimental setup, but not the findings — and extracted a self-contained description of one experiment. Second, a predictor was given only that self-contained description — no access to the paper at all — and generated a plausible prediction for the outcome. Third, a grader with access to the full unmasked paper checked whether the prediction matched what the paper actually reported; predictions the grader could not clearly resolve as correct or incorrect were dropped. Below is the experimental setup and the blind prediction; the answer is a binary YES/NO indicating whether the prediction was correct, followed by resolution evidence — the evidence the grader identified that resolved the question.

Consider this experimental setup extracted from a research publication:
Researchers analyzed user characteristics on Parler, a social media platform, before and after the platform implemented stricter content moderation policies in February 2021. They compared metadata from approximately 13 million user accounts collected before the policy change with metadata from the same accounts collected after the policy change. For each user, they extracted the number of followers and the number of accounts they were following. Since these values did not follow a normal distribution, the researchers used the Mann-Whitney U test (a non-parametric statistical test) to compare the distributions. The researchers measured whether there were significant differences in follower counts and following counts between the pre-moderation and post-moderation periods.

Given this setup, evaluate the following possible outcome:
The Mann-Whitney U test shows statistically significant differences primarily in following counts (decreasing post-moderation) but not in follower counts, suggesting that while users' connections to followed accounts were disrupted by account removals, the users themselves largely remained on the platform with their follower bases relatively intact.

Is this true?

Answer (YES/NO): NO